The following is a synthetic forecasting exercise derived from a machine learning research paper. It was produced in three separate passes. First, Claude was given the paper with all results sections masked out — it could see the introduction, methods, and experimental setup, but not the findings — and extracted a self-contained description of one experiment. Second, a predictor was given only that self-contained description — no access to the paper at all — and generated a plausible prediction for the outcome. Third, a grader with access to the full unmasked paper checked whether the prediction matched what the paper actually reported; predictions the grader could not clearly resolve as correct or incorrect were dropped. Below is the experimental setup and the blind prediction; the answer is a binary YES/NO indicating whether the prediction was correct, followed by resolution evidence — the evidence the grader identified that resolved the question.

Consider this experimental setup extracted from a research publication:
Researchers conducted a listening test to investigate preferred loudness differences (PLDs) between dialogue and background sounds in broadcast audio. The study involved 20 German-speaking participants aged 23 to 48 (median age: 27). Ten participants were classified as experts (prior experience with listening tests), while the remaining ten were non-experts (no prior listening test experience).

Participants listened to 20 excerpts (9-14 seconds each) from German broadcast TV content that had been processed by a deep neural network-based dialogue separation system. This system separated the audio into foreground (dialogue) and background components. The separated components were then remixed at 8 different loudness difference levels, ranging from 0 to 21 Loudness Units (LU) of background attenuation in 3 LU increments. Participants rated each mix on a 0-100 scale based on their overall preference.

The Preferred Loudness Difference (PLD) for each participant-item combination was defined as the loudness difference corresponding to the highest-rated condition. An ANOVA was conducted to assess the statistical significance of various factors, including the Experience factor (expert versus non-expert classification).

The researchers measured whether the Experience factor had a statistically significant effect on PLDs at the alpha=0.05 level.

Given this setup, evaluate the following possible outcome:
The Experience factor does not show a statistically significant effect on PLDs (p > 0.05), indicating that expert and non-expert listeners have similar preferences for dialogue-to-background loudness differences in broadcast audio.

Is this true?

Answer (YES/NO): NO